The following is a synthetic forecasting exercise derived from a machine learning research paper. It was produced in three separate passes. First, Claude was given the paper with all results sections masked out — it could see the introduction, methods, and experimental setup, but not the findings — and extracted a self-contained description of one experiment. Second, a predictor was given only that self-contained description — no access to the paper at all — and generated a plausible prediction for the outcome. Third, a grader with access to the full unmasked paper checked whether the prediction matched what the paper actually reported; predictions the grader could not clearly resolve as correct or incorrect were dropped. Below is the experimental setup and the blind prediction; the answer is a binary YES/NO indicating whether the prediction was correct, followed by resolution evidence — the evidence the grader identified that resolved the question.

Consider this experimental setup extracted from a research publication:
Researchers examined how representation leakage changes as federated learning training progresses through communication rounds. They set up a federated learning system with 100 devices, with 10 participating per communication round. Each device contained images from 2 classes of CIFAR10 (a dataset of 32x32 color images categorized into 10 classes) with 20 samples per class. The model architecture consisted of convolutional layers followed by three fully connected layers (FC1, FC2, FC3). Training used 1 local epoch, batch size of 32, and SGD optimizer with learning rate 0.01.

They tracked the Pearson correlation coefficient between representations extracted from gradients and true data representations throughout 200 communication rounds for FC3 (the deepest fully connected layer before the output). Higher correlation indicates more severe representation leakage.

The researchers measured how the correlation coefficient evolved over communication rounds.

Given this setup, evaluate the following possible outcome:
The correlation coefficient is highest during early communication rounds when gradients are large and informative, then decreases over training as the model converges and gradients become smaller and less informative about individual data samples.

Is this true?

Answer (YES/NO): YES